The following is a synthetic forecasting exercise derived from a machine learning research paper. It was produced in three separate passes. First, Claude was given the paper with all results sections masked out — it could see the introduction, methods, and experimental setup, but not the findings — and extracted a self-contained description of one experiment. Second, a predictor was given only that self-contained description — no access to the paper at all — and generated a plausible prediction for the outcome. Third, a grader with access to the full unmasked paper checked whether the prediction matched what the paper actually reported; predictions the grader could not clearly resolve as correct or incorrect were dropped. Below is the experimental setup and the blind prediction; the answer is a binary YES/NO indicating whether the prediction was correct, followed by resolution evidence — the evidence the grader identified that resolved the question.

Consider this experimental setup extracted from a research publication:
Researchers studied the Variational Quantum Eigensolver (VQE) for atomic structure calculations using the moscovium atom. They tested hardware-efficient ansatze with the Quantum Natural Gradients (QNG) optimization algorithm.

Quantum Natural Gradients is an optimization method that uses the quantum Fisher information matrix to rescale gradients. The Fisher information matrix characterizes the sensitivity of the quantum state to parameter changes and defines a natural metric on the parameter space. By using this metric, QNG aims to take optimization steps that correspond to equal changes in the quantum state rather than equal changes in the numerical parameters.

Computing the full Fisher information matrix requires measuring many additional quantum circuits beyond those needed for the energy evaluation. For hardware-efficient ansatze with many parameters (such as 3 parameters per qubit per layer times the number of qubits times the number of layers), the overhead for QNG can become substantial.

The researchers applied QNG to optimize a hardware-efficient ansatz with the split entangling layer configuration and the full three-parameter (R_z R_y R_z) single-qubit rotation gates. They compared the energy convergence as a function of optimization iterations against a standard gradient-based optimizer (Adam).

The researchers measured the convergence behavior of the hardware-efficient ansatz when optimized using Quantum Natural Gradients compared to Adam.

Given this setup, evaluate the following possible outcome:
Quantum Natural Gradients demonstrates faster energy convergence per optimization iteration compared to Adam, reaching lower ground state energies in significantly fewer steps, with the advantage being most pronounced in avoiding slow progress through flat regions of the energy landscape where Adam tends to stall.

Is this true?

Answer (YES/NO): NO